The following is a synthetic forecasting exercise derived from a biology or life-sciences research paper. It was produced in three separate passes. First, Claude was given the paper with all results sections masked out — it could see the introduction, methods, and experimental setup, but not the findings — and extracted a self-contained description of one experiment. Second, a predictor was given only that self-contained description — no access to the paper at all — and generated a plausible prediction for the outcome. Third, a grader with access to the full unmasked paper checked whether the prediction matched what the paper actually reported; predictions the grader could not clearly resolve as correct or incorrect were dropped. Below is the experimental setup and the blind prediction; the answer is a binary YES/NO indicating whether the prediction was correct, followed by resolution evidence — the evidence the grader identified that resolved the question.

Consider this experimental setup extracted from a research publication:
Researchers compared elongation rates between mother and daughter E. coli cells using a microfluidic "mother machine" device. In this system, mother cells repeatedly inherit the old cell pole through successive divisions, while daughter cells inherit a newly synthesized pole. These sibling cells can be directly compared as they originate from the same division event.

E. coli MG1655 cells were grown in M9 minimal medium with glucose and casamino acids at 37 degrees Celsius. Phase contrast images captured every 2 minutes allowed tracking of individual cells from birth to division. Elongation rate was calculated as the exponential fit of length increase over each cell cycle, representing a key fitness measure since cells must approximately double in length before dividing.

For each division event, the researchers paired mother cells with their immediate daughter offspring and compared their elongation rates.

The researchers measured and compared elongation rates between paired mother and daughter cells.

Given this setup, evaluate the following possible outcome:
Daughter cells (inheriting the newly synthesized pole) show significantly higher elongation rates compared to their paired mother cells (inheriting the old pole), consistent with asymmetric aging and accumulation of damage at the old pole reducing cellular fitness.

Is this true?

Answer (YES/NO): YES